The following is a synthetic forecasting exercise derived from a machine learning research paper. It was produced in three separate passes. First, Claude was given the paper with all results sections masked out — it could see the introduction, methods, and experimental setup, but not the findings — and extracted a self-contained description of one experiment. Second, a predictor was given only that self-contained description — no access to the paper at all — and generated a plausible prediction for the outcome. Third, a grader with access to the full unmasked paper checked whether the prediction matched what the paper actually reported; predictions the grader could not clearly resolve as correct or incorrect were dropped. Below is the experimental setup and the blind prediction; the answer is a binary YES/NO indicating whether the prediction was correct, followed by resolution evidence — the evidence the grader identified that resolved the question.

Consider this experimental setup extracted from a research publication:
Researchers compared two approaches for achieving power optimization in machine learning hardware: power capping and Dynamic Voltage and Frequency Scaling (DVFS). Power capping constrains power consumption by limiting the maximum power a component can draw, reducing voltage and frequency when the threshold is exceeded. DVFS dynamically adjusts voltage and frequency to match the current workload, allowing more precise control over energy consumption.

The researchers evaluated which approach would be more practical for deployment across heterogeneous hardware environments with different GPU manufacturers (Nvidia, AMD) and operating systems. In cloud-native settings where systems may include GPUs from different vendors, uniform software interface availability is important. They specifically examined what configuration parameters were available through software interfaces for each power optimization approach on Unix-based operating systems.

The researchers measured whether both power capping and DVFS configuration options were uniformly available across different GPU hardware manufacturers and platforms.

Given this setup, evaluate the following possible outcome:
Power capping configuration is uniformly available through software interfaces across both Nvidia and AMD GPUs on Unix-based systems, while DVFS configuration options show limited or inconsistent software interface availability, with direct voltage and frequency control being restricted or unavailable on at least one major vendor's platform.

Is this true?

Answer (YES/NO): YES